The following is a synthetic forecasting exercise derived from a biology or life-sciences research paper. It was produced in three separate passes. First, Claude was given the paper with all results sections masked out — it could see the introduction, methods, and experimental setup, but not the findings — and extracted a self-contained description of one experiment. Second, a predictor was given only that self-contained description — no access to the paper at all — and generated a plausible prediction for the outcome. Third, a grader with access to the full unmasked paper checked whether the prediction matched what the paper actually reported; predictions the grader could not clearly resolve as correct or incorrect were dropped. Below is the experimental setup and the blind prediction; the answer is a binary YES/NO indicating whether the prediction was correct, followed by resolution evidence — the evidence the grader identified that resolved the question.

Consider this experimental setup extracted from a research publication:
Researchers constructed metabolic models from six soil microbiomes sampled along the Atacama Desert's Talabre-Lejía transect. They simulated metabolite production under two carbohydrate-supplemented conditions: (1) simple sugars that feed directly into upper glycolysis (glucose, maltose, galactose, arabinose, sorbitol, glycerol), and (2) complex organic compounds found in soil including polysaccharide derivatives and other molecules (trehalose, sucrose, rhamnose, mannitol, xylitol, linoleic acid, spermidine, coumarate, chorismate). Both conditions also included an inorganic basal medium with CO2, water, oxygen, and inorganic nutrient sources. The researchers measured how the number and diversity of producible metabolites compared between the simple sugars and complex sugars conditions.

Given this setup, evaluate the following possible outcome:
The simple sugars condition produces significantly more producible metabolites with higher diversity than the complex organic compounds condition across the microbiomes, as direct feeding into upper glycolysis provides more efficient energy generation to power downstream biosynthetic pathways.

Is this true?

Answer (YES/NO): NO